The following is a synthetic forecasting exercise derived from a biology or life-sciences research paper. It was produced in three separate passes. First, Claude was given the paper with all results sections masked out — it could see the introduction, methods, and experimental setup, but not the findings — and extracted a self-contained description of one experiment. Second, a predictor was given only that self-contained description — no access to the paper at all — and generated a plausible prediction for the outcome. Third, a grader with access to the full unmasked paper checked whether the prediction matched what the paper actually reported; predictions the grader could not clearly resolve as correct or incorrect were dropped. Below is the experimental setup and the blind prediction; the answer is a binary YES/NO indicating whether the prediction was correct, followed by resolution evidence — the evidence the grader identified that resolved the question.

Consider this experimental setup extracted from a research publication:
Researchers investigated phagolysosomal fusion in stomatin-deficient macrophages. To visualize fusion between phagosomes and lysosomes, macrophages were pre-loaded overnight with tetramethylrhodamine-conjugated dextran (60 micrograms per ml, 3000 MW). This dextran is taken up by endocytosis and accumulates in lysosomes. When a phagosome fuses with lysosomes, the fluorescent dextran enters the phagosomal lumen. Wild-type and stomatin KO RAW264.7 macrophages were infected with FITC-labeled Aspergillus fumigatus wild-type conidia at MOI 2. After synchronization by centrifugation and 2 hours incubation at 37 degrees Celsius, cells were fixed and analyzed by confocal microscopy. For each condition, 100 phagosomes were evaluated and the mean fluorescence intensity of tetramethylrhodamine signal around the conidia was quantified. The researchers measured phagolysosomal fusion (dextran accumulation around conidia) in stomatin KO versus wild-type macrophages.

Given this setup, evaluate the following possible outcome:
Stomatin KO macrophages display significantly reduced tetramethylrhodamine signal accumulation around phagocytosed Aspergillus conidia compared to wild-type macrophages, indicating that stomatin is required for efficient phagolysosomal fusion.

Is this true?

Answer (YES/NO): NO